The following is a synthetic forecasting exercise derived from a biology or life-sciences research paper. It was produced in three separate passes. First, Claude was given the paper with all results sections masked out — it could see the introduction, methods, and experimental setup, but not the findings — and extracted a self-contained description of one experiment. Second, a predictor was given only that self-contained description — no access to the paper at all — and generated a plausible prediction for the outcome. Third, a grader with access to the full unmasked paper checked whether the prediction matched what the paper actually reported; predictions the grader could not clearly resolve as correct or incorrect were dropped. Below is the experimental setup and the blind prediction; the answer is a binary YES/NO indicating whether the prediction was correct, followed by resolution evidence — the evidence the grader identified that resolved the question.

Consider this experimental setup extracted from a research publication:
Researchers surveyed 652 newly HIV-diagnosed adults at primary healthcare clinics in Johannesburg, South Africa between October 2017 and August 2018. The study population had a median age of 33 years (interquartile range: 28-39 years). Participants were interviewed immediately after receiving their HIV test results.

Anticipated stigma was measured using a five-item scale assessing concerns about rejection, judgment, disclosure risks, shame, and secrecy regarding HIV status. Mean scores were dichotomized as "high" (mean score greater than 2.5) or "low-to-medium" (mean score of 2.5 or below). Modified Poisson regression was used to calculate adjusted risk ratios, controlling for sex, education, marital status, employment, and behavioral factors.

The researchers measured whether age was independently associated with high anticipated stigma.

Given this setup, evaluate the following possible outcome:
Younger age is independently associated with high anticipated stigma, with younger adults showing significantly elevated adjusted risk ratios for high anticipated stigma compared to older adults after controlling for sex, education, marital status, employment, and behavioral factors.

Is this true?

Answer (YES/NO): YES